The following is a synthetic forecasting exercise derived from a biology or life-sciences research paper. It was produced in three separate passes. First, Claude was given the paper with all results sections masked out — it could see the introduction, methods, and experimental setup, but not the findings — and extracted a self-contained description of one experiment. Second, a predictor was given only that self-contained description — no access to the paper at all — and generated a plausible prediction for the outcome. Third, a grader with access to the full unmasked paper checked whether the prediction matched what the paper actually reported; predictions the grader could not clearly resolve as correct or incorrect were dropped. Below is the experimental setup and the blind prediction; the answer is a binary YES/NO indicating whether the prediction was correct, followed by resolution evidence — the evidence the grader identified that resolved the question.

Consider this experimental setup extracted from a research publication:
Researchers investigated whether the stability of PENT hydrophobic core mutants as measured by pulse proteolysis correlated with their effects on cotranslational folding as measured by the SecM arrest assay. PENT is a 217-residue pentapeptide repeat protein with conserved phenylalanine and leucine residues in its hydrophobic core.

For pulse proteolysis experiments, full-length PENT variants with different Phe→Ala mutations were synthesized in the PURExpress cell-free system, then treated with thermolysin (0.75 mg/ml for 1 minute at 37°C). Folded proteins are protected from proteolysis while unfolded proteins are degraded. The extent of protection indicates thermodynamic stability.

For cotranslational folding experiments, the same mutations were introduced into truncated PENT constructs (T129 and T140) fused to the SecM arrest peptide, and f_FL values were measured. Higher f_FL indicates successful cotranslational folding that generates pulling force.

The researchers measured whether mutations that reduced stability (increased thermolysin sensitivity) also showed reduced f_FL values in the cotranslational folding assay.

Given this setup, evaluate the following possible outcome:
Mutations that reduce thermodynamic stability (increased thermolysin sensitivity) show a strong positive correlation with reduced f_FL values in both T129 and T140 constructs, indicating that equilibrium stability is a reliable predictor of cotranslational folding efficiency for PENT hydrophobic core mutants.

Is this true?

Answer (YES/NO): NO